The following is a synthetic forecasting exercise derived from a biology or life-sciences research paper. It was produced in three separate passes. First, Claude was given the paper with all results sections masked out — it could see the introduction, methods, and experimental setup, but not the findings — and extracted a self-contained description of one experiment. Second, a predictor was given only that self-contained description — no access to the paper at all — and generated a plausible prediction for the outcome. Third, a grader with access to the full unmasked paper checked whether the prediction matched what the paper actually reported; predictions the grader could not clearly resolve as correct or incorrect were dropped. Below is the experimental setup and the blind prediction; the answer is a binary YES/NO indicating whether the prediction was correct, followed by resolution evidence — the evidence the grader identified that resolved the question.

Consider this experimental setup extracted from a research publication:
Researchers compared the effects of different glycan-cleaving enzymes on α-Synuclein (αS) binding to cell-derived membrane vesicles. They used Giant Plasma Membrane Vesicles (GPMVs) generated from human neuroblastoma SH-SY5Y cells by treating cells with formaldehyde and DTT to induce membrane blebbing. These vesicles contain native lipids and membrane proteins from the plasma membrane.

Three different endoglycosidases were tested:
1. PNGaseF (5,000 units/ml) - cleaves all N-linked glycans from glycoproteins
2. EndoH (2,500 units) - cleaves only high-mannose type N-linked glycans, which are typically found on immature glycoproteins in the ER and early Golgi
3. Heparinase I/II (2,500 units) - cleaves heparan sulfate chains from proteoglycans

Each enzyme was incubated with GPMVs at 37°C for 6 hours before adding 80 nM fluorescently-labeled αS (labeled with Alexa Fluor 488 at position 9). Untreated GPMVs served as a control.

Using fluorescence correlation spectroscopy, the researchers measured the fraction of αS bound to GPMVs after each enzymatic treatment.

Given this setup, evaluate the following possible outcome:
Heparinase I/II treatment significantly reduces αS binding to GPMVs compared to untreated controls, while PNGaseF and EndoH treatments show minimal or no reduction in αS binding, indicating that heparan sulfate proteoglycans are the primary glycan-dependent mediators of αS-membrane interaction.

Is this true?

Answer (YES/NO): NO